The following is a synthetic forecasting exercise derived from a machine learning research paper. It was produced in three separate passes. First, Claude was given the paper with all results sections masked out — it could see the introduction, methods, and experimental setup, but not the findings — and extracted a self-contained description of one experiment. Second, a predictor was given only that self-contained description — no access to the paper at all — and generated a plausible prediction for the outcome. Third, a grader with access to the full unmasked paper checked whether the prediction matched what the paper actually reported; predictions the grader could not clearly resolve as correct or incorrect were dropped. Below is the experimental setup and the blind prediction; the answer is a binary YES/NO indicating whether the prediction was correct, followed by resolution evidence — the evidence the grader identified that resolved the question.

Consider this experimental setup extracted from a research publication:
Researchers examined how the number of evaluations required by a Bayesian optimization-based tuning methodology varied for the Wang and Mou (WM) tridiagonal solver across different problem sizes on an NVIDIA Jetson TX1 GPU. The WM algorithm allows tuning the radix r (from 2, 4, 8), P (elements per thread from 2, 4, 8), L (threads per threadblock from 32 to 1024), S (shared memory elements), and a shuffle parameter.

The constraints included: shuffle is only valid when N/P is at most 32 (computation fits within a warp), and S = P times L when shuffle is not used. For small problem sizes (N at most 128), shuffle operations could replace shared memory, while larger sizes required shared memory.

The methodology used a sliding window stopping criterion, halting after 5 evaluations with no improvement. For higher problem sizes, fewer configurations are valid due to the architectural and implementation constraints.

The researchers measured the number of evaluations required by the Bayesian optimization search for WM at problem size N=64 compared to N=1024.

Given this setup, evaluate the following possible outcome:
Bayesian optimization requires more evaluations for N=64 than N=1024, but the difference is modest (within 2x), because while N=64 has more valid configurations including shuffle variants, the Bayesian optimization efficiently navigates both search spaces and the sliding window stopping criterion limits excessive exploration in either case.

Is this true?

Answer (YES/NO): NO